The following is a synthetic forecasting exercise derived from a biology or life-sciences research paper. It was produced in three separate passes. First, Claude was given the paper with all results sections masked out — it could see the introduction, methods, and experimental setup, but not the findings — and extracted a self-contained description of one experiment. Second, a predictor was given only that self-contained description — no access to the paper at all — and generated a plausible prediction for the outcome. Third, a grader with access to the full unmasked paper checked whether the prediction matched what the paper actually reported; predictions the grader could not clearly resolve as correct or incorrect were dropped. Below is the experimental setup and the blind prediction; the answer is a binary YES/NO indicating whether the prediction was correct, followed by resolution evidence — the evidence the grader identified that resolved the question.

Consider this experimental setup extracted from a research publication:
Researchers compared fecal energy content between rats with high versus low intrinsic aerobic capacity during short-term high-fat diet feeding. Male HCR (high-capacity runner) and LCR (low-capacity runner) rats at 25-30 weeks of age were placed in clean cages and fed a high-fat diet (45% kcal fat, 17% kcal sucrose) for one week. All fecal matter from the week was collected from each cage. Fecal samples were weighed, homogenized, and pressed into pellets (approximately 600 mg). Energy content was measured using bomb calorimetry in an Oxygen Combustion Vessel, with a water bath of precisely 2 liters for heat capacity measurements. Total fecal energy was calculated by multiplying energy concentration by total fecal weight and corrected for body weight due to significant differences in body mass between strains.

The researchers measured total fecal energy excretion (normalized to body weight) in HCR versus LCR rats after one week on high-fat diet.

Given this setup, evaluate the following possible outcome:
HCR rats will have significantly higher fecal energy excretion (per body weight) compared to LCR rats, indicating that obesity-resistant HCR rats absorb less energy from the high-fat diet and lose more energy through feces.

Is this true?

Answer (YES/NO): YES